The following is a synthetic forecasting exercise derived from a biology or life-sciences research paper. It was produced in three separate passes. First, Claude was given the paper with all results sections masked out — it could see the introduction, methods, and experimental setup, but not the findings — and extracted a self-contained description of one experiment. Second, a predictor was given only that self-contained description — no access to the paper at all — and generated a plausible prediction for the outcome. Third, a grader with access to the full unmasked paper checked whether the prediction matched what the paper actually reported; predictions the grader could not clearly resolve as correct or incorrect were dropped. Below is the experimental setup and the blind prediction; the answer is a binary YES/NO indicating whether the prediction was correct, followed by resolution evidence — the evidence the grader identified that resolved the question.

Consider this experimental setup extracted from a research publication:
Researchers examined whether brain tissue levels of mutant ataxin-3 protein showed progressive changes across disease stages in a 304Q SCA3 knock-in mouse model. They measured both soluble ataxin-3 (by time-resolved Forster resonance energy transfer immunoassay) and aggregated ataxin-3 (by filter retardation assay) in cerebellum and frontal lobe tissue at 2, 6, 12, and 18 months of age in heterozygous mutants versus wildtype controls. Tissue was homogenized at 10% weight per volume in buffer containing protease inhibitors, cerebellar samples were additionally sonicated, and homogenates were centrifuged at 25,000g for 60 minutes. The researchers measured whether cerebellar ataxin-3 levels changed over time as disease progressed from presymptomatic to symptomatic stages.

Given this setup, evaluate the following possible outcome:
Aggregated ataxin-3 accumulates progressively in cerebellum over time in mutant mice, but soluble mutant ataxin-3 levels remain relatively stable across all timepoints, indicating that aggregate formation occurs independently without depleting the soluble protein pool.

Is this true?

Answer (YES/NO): NO